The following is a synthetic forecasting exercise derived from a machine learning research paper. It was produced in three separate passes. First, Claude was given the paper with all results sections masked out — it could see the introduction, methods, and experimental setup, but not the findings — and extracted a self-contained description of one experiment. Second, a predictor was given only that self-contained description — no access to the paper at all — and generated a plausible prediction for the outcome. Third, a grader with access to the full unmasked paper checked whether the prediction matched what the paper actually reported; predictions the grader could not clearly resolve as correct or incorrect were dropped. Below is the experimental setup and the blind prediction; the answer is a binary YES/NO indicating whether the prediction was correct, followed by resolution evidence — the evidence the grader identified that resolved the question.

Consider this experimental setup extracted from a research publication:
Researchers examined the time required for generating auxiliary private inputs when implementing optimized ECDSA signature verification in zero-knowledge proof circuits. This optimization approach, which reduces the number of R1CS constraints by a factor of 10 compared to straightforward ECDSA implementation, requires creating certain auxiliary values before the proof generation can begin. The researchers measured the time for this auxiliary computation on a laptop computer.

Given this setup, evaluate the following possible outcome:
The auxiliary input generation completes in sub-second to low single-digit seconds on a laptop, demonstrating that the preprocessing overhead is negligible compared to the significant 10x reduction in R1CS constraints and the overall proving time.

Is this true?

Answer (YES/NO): YES